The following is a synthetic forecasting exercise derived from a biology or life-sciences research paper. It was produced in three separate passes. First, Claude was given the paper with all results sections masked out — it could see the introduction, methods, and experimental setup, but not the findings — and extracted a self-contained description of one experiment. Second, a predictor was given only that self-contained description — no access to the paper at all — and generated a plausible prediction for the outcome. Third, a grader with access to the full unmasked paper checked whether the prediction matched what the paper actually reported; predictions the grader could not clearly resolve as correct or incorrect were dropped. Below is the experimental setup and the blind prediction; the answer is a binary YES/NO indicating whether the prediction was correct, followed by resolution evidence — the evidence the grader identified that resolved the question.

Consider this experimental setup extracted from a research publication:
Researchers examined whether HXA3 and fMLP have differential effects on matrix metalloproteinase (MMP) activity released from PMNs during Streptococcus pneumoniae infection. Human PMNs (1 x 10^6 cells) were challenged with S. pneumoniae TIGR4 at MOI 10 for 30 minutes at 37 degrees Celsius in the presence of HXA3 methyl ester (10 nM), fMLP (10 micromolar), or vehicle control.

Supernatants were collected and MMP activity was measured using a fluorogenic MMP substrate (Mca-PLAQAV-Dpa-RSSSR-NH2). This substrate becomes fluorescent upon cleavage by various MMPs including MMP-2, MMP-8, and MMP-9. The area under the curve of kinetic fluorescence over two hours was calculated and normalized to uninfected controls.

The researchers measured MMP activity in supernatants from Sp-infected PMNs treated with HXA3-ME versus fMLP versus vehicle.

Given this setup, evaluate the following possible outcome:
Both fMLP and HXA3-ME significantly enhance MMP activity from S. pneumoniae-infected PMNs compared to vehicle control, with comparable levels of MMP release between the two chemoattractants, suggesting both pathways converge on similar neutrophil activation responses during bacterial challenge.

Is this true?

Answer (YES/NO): NO